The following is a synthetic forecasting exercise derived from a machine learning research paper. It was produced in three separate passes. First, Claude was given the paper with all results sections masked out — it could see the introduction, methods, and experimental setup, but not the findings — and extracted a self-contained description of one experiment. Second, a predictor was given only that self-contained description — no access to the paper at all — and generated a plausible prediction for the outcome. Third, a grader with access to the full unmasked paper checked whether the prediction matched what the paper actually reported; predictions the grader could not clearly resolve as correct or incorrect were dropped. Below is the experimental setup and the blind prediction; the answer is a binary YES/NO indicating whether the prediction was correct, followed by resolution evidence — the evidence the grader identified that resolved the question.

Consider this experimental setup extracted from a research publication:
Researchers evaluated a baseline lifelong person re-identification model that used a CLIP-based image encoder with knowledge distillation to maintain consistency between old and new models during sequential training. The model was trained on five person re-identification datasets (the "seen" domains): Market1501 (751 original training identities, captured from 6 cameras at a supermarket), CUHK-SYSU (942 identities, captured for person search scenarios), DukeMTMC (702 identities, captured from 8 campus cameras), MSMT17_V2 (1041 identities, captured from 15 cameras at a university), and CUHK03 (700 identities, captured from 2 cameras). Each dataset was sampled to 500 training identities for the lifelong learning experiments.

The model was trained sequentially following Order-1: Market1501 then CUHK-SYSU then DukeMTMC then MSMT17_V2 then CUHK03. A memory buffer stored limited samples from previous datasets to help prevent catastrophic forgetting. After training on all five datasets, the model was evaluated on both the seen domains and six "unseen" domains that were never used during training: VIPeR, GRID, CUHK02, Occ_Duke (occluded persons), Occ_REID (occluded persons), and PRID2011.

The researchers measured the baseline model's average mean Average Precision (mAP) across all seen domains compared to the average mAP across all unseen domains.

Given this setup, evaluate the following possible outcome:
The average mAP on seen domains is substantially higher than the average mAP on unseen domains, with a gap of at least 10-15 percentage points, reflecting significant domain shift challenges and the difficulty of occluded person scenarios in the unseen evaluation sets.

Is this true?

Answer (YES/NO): NO